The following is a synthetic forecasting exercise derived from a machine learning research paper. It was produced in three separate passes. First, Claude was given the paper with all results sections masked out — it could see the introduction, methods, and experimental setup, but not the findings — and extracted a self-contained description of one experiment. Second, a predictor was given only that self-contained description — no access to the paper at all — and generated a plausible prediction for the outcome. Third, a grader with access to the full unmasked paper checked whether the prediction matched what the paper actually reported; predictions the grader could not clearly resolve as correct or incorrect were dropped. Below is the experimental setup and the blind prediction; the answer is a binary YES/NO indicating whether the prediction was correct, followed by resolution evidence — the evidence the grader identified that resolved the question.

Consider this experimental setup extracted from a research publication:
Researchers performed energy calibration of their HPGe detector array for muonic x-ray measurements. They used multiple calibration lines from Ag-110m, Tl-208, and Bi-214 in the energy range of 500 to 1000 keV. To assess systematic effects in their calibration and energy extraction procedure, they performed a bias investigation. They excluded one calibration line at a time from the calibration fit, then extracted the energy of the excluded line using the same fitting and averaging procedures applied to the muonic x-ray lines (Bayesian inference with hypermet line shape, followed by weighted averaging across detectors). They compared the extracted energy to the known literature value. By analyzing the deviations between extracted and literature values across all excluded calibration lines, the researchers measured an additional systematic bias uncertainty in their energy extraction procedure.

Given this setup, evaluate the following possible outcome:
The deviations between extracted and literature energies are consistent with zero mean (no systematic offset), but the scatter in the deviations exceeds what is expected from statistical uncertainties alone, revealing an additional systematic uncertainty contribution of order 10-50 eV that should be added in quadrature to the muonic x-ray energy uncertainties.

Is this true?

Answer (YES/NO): NO